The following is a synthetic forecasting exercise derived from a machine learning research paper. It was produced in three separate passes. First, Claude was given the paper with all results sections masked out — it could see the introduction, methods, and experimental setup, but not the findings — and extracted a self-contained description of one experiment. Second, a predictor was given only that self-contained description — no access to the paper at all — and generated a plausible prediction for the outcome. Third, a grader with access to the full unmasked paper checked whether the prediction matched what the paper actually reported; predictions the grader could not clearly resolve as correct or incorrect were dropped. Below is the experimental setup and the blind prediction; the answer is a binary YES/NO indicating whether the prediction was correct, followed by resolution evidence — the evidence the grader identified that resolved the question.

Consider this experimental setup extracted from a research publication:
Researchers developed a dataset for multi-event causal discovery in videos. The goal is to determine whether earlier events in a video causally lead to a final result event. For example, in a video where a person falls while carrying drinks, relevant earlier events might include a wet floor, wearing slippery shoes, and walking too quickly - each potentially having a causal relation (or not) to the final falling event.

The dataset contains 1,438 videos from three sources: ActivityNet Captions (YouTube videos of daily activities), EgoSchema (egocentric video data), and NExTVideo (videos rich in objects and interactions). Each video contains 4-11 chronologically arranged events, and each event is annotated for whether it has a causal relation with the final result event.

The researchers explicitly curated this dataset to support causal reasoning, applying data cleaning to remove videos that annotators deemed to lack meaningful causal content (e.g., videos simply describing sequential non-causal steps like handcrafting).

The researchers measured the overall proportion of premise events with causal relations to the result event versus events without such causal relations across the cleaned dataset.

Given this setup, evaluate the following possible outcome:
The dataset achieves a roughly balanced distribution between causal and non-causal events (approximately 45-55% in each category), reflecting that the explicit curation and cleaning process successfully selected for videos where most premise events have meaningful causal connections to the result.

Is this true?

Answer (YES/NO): NO